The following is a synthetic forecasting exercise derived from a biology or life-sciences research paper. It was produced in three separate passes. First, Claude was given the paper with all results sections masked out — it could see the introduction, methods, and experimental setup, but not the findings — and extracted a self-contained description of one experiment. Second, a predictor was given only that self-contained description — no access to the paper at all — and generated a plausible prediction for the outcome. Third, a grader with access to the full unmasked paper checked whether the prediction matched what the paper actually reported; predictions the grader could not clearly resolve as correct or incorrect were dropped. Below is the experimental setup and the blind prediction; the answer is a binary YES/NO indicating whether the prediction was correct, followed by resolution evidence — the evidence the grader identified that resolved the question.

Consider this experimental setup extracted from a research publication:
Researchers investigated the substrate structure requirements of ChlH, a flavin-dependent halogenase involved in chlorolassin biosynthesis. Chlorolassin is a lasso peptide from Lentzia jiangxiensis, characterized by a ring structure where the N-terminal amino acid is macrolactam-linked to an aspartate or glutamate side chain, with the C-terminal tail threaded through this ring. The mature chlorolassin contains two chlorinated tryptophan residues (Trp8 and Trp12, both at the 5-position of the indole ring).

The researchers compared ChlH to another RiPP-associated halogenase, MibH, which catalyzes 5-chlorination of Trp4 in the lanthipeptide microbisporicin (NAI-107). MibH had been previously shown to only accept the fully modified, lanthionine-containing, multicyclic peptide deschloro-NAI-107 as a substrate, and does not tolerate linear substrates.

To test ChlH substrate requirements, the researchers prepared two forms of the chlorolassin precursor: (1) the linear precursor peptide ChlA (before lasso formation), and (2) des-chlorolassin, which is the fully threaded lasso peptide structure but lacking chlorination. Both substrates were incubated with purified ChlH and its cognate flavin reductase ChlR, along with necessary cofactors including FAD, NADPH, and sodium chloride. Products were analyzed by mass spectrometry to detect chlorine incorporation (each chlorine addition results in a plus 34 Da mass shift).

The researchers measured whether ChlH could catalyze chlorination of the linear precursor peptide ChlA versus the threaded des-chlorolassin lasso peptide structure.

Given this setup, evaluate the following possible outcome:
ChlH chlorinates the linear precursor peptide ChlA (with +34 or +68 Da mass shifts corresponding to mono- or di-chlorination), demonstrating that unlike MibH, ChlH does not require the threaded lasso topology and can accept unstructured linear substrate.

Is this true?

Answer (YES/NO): YES